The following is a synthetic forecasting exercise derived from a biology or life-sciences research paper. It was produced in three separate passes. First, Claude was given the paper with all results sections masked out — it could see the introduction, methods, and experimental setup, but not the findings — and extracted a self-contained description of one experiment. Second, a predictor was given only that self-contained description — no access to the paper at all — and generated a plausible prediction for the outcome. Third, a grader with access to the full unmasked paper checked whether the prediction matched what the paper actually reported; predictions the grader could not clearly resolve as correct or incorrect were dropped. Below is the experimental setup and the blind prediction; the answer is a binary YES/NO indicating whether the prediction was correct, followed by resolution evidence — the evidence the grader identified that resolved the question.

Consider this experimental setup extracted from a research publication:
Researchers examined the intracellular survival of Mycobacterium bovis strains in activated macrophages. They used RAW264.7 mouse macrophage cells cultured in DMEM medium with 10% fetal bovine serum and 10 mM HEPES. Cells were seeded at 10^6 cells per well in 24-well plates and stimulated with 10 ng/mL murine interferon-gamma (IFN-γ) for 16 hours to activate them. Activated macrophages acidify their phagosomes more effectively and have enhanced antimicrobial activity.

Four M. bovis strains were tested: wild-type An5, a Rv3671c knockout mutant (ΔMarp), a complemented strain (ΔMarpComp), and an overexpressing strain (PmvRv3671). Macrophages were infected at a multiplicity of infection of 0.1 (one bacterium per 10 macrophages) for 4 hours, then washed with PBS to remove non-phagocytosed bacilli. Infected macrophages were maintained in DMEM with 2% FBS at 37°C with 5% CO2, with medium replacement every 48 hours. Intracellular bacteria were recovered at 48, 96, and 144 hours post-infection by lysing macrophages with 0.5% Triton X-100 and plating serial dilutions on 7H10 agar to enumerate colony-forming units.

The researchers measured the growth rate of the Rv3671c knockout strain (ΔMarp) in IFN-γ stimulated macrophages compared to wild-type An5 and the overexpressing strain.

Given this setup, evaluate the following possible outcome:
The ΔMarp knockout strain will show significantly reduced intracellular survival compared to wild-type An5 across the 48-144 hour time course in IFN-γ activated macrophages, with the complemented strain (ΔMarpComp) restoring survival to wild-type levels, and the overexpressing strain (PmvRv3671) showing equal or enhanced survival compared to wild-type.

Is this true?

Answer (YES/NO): YES